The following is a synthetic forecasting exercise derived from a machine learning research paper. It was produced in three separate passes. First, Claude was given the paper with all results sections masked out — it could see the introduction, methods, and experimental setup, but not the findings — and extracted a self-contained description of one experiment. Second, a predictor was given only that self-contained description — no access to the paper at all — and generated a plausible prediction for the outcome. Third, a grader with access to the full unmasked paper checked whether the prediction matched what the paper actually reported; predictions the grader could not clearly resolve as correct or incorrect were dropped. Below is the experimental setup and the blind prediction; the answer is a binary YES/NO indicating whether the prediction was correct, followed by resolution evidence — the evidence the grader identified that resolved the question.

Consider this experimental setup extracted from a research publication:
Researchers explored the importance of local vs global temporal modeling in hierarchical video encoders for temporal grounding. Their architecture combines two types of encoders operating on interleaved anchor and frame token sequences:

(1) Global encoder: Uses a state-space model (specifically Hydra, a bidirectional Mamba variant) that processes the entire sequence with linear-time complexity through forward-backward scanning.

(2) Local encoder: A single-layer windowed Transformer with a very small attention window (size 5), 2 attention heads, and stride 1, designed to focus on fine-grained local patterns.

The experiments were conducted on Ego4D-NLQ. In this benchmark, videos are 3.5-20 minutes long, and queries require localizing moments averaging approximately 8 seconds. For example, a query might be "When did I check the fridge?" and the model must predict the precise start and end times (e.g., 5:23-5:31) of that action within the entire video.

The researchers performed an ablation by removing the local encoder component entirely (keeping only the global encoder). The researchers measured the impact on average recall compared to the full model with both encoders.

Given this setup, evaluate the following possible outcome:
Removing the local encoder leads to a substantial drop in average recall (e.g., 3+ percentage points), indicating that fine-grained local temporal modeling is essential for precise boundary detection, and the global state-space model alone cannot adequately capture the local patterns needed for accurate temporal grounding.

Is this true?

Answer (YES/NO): NO